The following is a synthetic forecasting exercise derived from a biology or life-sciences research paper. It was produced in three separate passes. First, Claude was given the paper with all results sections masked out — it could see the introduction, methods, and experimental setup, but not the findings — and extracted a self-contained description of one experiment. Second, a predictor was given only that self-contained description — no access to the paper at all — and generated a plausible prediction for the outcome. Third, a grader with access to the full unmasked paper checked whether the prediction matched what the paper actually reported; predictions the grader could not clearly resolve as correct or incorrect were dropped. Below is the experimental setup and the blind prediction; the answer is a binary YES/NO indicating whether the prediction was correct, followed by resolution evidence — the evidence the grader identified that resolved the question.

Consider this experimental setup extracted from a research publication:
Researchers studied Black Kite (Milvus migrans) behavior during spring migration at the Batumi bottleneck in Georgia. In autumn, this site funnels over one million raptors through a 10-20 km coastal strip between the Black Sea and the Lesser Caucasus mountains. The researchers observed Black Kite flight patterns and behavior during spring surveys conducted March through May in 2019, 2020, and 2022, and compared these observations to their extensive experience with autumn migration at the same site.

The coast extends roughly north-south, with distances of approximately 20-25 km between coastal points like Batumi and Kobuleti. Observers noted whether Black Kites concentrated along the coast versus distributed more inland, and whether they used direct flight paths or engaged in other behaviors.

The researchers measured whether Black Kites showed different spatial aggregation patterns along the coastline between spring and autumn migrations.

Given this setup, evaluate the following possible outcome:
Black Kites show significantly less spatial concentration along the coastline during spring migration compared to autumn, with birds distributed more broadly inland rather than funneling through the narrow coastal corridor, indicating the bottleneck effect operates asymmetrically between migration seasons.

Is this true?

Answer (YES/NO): NO